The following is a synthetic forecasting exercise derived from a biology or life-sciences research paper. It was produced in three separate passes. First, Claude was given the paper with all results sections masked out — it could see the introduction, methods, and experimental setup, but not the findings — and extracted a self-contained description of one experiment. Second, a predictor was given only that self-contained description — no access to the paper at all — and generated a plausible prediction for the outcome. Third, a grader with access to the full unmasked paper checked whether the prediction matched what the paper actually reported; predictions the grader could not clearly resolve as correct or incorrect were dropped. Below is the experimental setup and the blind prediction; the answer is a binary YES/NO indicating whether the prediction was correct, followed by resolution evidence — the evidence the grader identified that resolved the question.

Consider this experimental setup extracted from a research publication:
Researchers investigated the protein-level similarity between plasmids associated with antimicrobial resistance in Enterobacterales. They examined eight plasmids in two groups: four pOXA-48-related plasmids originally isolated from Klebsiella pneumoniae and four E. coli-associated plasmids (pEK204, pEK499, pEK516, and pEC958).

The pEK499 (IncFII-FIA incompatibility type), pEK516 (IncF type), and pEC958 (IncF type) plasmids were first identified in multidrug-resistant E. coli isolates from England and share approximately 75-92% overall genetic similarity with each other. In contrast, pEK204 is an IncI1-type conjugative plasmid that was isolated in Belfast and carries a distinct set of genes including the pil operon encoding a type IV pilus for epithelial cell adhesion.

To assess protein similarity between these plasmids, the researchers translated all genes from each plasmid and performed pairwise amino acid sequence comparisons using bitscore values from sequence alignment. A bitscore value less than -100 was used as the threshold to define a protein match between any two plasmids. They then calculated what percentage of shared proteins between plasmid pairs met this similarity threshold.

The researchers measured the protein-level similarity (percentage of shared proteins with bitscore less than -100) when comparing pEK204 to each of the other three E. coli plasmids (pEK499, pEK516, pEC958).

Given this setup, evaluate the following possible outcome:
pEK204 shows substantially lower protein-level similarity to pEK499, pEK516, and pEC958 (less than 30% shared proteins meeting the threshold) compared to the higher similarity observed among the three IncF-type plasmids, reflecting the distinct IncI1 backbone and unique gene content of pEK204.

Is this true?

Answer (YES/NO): YES